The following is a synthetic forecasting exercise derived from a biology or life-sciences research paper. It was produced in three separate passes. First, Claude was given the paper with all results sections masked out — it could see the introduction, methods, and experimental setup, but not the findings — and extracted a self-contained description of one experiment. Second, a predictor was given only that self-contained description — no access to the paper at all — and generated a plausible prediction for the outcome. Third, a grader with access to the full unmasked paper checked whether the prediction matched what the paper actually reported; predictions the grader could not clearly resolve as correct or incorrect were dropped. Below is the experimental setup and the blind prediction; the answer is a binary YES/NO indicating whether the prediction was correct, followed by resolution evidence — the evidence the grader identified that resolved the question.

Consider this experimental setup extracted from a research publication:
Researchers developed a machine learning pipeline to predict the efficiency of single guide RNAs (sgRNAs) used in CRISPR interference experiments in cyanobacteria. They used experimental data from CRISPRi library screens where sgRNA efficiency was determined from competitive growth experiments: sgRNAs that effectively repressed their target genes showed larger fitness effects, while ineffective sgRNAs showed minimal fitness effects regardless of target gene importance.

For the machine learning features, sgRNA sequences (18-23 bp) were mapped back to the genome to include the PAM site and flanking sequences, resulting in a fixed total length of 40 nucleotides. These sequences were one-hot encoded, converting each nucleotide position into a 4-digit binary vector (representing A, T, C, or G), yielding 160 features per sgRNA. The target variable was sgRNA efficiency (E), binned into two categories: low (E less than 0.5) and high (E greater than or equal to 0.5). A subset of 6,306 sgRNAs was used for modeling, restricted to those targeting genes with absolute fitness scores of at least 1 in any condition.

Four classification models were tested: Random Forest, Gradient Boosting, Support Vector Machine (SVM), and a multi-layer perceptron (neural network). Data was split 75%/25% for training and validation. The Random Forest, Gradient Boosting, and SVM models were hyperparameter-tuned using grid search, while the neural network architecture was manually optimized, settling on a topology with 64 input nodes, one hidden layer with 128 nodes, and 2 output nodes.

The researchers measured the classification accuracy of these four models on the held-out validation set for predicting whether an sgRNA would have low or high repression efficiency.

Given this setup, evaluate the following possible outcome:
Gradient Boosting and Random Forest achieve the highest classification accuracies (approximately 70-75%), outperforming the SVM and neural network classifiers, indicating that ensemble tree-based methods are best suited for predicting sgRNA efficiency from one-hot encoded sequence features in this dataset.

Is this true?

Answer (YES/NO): NO